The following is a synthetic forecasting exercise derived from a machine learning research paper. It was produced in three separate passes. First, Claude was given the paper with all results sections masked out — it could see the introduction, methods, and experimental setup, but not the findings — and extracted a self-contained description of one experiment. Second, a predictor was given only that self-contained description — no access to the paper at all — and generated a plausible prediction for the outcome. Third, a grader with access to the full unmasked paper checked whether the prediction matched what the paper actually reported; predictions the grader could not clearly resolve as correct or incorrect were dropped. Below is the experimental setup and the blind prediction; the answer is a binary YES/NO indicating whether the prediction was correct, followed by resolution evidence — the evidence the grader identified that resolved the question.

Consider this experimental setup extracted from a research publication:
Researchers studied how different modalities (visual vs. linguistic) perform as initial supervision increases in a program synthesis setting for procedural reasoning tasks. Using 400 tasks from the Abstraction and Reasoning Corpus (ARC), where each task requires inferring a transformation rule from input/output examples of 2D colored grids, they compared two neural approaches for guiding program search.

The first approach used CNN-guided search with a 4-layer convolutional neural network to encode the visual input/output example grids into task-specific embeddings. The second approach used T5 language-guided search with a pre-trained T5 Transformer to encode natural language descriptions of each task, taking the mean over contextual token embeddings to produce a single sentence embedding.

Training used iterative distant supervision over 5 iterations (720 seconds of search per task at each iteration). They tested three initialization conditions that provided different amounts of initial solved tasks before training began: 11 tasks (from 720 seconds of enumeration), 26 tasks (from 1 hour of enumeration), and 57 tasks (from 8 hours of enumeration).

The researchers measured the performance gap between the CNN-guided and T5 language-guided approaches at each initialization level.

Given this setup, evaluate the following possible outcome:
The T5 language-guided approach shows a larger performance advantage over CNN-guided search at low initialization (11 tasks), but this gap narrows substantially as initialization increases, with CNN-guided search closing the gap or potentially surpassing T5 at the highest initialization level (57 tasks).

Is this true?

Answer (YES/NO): NO